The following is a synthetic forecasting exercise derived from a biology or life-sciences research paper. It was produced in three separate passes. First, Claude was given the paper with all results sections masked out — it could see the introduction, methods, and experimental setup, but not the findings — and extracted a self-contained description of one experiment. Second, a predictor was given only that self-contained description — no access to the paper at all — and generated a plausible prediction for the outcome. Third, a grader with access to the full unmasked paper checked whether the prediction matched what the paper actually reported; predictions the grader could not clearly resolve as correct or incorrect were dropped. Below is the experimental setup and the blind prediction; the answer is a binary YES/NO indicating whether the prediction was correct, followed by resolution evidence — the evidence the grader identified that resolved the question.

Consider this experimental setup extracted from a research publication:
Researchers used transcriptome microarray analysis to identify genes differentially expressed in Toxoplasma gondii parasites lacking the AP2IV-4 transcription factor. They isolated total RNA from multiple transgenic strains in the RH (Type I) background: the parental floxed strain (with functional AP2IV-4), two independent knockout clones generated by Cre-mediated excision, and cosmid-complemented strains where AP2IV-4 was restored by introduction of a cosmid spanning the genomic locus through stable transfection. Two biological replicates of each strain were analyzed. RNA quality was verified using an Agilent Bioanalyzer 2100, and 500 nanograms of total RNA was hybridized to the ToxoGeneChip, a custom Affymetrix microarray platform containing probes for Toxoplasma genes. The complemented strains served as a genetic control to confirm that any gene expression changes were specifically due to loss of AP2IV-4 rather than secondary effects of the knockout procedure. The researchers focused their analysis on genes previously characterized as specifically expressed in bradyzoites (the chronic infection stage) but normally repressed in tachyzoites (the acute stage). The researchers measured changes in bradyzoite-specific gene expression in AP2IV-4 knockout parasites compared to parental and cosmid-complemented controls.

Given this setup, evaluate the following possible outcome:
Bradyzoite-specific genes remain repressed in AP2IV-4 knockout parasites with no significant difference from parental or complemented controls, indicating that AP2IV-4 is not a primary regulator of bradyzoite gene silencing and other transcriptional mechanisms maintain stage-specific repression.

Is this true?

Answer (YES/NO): NO